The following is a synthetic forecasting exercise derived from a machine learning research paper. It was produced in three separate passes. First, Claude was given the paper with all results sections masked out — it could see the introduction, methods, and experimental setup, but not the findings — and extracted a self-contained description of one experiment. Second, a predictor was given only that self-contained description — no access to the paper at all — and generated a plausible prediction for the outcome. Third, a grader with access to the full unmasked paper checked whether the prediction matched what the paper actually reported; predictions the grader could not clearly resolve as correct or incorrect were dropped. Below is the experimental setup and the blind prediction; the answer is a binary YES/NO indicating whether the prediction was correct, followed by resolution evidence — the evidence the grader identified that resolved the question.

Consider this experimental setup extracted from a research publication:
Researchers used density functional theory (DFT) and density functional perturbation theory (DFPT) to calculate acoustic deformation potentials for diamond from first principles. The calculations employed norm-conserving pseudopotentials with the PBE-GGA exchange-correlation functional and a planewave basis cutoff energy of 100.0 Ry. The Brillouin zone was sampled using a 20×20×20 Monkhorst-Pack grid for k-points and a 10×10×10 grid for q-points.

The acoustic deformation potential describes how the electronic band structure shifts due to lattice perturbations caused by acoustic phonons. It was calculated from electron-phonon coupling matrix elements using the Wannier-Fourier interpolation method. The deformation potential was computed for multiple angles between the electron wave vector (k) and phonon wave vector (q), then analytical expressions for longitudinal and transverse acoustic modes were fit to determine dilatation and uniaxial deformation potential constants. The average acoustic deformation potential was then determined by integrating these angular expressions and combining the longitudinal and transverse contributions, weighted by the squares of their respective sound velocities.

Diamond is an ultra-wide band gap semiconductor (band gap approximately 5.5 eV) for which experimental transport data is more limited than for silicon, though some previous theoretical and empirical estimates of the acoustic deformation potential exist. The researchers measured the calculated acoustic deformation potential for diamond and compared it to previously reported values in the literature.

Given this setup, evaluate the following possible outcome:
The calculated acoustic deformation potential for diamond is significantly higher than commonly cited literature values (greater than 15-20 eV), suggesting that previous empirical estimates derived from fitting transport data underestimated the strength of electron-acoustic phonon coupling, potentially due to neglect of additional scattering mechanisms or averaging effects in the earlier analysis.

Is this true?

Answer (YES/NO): YES